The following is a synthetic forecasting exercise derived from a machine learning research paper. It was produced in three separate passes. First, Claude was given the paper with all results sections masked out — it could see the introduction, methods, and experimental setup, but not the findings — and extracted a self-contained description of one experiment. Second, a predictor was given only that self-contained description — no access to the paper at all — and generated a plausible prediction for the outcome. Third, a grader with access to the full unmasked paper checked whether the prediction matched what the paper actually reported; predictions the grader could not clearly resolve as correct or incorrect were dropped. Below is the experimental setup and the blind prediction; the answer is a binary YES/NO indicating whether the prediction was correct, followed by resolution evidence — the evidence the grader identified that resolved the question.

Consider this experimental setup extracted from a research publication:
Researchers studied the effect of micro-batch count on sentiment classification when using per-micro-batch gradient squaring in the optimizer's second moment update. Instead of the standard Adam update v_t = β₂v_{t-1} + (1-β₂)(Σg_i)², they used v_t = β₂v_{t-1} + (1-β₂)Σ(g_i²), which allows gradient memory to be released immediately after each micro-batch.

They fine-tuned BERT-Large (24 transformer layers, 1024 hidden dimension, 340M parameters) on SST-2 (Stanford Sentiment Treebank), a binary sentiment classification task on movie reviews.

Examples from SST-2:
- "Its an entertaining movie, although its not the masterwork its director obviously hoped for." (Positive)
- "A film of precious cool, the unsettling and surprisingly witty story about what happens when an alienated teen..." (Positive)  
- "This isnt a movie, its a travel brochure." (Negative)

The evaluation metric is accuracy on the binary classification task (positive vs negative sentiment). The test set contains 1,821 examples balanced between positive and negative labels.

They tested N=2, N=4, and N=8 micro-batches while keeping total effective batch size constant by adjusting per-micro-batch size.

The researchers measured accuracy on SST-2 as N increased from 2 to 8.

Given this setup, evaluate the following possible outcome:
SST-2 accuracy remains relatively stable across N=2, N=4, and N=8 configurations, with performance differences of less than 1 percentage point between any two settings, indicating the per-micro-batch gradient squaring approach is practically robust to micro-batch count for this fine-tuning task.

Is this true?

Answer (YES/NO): NO